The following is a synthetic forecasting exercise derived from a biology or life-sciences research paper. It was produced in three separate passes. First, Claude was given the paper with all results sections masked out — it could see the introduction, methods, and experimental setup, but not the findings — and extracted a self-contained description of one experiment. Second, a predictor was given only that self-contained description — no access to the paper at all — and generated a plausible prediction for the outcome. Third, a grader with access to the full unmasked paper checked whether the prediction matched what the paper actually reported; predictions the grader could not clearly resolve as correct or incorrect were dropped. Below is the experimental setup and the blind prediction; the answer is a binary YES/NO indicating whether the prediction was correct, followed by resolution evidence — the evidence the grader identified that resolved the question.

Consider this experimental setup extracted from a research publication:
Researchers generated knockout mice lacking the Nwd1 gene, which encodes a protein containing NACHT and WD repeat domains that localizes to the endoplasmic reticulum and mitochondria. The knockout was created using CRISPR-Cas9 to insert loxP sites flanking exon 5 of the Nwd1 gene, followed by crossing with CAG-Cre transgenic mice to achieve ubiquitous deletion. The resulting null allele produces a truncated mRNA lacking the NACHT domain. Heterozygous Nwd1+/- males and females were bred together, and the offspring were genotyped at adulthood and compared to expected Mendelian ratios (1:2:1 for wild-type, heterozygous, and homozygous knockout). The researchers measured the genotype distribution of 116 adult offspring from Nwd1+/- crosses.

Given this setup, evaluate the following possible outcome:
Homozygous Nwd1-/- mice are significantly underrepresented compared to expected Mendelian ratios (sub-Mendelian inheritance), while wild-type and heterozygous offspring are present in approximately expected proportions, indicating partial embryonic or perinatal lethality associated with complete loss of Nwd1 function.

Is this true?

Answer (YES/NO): YES